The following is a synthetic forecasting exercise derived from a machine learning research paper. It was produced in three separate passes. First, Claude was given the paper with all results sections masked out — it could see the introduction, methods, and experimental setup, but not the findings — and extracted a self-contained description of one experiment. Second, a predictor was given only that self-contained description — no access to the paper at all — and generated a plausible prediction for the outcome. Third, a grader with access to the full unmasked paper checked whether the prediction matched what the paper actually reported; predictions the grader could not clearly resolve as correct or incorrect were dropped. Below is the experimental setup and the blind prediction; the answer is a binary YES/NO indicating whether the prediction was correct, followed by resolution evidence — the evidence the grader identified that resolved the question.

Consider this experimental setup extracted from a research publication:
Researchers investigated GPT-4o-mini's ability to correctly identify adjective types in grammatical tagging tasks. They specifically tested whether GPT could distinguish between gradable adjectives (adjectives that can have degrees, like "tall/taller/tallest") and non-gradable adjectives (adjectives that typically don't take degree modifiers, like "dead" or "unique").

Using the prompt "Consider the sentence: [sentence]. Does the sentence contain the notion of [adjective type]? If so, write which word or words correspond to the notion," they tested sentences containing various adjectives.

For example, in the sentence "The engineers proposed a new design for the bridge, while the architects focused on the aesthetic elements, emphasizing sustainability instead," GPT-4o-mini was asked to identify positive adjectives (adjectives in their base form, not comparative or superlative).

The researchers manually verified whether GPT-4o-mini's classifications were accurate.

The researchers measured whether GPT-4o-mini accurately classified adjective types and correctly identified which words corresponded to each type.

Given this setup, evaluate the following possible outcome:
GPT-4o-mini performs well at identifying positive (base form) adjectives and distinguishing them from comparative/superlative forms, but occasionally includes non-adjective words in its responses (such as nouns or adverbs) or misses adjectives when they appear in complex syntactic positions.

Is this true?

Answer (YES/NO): NO